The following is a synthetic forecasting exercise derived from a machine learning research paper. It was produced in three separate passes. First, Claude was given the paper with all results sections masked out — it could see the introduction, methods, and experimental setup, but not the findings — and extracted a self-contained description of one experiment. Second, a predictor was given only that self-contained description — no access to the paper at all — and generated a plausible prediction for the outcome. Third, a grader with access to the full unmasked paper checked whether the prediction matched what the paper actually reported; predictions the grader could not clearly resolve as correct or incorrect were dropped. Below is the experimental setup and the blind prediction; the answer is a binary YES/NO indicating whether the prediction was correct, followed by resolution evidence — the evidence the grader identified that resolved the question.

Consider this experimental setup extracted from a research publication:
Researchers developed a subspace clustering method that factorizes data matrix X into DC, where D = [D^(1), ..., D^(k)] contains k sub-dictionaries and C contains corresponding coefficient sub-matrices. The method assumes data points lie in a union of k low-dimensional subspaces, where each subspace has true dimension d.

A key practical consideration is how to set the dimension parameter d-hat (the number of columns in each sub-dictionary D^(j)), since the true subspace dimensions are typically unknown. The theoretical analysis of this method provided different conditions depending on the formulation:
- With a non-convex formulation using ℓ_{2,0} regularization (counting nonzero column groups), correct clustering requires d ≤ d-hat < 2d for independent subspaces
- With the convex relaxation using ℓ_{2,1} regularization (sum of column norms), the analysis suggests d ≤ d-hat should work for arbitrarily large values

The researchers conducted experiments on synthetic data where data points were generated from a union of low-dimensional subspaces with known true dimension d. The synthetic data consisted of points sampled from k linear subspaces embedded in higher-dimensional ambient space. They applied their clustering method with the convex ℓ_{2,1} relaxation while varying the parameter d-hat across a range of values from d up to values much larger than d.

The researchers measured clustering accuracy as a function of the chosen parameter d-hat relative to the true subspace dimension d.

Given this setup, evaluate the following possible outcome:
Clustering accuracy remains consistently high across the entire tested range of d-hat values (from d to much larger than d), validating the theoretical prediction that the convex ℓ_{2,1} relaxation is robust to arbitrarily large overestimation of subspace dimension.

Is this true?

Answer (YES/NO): YES